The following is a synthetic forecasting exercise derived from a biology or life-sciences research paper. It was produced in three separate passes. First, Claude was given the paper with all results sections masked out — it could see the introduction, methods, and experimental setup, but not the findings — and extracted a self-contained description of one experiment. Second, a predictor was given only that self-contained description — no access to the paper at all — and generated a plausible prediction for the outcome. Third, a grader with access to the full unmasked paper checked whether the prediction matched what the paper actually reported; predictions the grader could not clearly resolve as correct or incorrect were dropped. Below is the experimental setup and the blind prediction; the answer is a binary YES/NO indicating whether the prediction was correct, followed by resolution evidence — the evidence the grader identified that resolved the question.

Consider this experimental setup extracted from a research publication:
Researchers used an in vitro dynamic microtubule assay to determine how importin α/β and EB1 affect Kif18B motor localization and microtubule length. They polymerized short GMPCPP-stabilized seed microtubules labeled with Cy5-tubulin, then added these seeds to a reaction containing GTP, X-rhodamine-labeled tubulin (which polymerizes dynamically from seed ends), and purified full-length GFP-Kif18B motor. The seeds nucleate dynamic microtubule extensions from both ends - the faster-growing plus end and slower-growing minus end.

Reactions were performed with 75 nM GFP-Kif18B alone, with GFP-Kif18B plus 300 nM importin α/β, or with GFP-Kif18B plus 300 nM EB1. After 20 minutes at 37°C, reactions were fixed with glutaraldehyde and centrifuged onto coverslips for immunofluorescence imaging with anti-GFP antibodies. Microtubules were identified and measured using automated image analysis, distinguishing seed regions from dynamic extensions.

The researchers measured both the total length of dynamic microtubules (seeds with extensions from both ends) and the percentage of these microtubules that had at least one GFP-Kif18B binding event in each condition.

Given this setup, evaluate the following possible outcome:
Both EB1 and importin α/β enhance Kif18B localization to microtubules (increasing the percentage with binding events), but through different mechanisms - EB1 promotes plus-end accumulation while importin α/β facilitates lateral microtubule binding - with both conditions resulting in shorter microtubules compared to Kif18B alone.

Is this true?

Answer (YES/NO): NO